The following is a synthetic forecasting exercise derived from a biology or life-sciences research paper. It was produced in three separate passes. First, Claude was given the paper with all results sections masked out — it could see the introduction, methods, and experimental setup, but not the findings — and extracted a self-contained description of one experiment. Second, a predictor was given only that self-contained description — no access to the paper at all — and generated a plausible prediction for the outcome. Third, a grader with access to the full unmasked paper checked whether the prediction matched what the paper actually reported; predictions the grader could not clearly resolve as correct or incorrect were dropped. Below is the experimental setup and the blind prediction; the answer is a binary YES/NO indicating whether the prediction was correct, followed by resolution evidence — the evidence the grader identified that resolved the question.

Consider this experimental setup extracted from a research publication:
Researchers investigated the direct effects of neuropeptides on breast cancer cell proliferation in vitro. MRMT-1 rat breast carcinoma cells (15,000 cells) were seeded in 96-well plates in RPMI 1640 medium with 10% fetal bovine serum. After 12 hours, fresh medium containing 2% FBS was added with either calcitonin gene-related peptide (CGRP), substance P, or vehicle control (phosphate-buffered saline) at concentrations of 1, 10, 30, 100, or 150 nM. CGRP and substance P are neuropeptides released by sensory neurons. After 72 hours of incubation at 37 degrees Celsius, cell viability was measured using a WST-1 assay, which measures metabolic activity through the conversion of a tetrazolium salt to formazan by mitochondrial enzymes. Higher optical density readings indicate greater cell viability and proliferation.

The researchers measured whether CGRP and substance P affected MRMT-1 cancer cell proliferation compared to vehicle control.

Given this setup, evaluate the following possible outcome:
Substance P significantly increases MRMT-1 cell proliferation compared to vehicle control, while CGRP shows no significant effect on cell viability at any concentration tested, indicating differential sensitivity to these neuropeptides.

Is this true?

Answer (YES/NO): NO